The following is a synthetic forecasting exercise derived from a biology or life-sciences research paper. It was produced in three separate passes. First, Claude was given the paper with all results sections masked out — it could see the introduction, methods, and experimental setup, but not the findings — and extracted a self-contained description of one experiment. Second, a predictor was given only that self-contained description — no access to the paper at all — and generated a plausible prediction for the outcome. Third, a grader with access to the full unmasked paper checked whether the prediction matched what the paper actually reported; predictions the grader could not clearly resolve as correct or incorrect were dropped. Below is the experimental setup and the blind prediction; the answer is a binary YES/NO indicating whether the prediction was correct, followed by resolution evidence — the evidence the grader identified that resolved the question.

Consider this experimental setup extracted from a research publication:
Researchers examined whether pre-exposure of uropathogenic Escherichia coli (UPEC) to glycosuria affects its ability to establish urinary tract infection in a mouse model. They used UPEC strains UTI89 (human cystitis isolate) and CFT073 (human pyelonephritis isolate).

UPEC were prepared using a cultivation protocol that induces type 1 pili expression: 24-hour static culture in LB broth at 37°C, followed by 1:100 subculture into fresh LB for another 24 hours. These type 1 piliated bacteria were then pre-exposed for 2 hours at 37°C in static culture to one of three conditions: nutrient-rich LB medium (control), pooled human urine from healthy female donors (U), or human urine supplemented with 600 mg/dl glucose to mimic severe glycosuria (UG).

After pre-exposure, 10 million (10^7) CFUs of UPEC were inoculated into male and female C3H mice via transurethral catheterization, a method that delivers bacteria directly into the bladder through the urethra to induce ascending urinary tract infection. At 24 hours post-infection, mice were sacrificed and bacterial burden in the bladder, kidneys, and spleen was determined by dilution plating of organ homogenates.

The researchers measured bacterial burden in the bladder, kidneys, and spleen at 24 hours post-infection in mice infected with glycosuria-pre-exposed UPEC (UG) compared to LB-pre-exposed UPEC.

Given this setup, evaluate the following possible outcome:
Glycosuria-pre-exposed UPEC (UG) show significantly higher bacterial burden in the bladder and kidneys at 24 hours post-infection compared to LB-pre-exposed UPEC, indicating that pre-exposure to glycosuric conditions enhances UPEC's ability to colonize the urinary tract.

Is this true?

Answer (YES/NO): NO